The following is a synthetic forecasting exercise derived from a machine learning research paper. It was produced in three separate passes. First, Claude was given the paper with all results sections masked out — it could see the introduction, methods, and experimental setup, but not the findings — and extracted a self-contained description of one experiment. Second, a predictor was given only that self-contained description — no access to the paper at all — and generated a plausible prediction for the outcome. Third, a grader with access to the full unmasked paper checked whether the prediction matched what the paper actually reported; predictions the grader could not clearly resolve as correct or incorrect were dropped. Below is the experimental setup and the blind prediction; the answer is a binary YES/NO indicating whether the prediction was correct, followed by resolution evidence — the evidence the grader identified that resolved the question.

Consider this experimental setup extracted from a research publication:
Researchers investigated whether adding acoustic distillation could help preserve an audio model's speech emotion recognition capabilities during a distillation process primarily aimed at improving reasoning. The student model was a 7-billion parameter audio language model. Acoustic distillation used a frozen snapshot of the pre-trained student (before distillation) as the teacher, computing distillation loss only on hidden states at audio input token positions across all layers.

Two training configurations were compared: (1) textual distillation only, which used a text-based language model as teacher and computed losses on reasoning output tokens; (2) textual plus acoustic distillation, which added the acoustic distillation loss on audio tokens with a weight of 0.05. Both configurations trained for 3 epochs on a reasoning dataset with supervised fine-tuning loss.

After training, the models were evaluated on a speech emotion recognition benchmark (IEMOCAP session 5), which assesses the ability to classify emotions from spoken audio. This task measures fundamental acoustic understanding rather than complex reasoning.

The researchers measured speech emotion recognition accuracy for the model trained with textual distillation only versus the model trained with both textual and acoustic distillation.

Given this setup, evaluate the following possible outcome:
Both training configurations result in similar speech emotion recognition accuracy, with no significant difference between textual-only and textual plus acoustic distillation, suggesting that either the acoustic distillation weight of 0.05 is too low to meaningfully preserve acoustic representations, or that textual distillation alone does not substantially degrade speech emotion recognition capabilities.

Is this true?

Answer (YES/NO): NO